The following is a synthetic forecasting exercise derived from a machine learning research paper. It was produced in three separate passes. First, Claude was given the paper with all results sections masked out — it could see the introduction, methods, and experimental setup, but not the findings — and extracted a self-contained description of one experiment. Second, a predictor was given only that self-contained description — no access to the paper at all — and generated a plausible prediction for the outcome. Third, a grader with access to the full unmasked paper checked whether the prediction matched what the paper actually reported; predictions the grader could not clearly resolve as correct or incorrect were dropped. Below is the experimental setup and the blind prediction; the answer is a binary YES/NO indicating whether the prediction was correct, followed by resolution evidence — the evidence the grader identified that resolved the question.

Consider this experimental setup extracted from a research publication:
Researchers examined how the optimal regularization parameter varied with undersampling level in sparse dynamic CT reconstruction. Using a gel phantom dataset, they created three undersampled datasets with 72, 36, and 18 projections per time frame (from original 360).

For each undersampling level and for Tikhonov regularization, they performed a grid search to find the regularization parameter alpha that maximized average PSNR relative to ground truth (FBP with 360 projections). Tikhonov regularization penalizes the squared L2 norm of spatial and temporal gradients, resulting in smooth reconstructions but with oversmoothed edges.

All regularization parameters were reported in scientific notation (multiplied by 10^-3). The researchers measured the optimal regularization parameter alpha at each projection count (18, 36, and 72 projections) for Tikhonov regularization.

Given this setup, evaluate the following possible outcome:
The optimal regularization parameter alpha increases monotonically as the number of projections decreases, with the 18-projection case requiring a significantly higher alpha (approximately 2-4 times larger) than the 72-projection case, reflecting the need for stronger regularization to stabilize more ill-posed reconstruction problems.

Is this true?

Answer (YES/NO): NO